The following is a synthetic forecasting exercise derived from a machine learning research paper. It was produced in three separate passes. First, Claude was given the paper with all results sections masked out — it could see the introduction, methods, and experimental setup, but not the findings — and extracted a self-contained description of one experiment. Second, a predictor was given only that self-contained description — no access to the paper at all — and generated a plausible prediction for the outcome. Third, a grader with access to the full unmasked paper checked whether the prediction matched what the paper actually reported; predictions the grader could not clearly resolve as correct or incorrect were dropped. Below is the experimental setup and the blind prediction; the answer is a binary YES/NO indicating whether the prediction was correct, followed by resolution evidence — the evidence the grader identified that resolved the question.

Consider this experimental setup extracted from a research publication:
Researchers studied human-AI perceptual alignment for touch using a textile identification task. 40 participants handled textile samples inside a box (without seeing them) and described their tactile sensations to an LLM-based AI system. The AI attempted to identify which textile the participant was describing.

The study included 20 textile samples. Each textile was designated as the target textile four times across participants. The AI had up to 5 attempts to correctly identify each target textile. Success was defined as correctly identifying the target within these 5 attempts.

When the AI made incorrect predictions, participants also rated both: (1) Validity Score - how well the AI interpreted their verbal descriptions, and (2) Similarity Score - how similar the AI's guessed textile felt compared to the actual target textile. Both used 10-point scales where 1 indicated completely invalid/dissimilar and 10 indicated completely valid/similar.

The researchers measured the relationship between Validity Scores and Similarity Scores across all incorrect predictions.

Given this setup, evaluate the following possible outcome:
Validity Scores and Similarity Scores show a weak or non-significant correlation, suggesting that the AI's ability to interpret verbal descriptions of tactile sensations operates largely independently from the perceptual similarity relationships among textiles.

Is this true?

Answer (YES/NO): NO